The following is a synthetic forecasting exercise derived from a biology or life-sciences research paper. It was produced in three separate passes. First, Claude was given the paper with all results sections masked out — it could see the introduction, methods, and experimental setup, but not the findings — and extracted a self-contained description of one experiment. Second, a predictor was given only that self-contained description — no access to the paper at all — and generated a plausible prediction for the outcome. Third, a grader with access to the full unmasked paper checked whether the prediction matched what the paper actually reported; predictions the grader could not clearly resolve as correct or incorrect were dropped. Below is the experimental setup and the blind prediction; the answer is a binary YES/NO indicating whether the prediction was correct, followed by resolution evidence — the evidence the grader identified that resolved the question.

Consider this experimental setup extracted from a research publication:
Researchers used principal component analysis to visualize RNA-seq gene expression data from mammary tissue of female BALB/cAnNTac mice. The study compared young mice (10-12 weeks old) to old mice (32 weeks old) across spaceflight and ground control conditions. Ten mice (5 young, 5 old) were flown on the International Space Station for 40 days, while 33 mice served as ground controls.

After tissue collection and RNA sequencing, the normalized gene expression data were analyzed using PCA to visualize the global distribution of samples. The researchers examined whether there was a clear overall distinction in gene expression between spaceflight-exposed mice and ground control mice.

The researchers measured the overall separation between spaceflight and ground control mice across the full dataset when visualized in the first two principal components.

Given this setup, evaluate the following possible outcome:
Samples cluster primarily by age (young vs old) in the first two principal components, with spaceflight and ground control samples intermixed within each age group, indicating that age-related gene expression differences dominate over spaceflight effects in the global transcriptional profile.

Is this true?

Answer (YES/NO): YES